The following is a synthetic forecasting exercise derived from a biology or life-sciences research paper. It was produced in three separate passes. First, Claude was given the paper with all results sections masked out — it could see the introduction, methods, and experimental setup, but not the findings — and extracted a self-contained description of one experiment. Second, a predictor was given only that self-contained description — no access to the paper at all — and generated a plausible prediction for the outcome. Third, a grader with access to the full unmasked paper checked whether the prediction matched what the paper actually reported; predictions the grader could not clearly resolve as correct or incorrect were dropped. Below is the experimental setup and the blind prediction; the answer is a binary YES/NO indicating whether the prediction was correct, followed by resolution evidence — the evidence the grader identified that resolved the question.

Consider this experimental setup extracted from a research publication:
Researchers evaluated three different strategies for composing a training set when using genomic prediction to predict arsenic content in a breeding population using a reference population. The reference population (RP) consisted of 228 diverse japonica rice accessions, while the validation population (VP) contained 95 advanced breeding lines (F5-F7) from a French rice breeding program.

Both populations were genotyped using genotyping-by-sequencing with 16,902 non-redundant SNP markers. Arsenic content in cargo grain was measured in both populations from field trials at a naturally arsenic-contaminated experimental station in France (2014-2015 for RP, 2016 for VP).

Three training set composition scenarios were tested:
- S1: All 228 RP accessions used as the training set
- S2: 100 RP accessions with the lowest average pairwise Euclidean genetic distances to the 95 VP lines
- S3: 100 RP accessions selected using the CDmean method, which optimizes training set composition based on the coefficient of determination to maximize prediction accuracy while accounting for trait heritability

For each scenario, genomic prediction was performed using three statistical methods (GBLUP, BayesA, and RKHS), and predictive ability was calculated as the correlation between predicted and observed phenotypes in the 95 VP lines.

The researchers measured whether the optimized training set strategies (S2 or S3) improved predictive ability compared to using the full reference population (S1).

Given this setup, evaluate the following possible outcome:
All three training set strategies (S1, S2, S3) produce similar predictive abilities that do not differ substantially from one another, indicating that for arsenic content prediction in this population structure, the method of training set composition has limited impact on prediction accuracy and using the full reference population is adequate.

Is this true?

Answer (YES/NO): NO